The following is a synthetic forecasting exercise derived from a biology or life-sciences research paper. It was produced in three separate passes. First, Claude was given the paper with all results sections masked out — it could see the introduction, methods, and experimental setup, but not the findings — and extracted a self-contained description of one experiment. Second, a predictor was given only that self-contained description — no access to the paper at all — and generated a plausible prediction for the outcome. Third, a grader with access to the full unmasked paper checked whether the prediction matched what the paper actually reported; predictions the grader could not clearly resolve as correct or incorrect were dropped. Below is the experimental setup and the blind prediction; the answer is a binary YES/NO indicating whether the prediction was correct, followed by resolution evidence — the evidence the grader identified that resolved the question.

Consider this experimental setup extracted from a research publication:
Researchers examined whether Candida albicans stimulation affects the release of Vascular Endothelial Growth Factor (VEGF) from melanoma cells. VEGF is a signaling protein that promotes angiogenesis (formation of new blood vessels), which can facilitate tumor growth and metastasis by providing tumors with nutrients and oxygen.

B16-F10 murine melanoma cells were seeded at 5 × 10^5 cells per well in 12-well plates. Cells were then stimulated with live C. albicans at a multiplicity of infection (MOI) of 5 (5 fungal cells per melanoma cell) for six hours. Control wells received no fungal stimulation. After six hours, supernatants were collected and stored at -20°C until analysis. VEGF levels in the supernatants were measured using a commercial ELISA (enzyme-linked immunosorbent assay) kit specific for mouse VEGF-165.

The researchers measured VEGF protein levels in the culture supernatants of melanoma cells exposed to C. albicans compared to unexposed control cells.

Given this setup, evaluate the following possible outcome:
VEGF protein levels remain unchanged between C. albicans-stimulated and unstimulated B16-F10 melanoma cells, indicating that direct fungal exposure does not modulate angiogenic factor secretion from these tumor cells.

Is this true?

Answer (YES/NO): NO